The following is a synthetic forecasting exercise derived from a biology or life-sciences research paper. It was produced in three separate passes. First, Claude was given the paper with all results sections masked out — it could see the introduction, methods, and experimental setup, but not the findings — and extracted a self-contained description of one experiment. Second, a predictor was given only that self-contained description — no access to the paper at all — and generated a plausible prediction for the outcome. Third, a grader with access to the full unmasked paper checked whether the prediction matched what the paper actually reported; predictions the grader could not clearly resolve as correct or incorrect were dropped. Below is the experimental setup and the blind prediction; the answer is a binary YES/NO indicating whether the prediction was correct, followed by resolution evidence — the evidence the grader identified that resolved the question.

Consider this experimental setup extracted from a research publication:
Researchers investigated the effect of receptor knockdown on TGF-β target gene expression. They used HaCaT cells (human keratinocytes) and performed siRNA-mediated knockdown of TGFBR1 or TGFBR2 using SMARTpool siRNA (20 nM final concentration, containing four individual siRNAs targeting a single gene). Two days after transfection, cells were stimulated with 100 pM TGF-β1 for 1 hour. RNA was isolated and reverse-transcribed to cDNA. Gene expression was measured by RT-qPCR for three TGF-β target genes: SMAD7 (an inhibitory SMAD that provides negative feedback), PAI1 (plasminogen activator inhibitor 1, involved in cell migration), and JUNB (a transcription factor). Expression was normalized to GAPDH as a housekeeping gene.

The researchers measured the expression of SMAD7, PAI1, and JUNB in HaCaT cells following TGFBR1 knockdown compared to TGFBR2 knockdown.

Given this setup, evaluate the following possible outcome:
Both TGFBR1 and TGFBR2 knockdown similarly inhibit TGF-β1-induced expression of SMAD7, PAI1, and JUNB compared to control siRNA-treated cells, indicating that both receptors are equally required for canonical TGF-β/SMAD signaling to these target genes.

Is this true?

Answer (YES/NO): YES